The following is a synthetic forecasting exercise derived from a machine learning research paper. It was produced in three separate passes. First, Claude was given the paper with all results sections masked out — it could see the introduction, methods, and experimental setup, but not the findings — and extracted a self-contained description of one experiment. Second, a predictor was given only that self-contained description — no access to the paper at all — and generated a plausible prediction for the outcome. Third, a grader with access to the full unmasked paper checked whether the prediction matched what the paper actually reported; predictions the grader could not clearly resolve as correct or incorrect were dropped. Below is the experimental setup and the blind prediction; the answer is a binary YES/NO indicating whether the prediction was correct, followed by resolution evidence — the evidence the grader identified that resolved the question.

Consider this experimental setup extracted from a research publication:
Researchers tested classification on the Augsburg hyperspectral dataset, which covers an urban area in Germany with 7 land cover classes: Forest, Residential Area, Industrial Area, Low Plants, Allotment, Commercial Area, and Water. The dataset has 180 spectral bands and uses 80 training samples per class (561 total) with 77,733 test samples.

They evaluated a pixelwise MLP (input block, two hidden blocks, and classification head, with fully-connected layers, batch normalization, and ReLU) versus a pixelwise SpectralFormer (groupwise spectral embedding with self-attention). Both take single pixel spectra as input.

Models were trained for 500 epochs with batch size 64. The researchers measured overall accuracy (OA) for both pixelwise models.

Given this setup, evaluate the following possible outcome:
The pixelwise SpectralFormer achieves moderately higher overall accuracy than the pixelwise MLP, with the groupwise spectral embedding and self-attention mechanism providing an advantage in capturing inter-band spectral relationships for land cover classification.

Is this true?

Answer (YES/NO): NO